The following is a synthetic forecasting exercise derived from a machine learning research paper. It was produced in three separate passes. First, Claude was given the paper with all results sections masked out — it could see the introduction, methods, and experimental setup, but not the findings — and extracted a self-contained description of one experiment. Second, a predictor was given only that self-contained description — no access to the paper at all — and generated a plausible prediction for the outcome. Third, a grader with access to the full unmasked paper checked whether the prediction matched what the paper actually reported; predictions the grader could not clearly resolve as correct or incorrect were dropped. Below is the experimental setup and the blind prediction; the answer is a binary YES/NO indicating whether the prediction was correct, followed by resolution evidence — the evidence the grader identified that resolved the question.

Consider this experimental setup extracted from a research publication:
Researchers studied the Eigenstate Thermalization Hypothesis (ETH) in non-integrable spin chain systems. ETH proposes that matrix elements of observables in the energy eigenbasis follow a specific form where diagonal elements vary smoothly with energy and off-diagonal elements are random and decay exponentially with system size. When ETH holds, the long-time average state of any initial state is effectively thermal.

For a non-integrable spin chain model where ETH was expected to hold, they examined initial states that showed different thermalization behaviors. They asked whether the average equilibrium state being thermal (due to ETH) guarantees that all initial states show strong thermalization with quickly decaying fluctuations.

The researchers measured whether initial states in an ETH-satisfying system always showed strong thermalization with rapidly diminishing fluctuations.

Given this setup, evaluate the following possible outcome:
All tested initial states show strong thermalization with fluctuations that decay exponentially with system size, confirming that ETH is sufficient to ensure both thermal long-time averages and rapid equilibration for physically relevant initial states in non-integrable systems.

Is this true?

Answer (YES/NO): NO